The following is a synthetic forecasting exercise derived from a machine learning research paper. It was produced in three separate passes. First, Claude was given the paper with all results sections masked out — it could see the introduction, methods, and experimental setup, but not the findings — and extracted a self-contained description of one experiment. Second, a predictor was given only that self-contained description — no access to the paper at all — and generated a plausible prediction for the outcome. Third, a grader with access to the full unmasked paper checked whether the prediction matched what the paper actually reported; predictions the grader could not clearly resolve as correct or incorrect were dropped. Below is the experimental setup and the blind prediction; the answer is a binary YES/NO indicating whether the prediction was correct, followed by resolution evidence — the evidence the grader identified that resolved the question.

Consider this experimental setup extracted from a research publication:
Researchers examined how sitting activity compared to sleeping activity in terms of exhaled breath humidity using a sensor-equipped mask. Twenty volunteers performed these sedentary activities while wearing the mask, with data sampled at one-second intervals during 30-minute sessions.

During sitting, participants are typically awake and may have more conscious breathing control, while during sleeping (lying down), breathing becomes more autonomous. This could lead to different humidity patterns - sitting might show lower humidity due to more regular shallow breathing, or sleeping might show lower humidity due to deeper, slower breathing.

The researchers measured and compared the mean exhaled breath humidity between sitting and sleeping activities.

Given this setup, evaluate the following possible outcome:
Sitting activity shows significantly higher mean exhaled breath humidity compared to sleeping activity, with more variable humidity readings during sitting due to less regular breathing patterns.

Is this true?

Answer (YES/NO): NO